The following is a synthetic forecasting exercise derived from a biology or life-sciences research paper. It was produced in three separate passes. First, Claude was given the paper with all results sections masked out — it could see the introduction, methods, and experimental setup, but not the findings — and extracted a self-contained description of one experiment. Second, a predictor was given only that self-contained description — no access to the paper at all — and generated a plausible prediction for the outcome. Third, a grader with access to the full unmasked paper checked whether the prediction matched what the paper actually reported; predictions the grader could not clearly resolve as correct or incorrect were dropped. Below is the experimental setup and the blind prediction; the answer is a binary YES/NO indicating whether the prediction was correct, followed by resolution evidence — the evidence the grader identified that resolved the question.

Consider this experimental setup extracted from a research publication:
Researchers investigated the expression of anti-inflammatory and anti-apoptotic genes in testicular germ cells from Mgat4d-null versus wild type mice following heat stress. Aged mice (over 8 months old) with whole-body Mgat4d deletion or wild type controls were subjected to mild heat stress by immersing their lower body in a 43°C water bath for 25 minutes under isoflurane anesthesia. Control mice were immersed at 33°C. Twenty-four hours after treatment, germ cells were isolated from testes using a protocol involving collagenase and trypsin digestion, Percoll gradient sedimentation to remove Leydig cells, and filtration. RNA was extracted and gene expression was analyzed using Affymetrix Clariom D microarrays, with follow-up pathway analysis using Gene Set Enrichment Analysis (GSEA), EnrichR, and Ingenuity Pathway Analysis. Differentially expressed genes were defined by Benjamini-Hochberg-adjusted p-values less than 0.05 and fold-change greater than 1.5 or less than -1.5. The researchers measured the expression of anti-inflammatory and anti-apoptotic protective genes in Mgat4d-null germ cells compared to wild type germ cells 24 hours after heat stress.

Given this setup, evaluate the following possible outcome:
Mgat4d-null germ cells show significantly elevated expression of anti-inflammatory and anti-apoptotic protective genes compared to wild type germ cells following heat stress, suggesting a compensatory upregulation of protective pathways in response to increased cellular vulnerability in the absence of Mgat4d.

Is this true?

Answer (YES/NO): NO